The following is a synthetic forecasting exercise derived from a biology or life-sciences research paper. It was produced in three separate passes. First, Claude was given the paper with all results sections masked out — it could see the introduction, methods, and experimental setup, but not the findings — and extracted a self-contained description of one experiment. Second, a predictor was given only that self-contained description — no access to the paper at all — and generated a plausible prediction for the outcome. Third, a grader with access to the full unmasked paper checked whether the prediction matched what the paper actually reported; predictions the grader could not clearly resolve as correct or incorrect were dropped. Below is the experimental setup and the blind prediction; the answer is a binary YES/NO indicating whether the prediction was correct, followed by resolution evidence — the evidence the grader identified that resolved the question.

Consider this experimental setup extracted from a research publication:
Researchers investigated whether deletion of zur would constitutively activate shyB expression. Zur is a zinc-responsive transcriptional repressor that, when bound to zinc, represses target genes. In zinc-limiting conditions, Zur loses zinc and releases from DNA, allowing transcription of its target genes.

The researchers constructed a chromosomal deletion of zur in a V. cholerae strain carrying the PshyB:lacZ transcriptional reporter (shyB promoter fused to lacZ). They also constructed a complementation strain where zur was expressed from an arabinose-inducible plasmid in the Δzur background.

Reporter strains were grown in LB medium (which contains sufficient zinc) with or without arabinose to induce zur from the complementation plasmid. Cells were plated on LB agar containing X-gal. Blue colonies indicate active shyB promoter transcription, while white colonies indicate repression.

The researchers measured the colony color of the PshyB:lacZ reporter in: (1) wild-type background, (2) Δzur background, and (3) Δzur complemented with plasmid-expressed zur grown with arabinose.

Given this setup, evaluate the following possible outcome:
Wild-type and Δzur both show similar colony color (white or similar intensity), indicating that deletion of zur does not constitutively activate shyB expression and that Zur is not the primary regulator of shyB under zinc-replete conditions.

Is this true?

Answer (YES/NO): NO